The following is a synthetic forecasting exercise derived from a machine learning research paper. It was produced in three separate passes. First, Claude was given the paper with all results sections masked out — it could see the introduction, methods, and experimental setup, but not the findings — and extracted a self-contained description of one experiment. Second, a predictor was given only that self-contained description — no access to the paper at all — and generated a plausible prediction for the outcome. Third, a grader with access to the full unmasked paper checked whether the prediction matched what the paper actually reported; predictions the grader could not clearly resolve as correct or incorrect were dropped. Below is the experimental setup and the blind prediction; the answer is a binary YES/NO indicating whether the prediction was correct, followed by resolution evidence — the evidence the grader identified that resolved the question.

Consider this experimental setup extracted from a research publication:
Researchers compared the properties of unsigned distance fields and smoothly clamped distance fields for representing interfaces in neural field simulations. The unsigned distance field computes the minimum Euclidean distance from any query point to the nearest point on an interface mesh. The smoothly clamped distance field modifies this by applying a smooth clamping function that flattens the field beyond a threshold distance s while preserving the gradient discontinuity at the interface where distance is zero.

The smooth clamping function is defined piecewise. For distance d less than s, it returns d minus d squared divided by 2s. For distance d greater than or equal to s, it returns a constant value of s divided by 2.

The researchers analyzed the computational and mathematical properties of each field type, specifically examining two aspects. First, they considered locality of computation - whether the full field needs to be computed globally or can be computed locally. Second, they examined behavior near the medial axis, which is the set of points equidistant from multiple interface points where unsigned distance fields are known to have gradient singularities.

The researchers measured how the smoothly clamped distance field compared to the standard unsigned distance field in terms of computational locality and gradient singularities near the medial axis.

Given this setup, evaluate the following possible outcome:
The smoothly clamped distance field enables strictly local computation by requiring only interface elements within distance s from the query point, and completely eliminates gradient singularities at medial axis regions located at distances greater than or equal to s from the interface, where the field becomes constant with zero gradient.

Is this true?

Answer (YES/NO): YES